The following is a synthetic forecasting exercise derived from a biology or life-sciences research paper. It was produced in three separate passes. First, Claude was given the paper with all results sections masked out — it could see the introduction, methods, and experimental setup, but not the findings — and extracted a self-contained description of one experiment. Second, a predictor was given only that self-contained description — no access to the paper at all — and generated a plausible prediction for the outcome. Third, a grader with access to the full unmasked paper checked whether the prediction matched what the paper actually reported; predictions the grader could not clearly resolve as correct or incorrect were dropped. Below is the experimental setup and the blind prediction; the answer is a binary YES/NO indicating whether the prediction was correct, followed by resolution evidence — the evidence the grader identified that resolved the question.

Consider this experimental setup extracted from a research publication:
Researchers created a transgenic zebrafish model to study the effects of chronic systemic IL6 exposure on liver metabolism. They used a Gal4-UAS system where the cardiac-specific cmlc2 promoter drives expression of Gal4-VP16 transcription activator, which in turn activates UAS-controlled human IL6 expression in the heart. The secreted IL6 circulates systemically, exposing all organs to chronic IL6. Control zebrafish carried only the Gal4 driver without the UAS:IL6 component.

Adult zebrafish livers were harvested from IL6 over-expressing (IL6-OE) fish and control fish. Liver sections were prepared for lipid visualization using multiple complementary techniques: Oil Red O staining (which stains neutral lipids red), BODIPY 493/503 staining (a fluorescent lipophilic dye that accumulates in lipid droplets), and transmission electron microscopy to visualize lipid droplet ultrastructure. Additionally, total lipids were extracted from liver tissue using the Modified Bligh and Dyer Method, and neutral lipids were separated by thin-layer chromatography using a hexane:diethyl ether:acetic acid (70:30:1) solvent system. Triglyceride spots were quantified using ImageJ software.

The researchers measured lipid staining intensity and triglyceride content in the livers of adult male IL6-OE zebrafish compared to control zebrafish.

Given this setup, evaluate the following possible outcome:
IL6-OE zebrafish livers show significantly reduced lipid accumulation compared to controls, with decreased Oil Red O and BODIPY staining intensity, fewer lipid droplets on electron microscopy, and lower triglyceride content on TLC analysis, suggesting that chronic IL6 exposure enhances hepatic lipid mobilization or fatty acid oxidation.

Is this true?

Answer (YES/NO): NO